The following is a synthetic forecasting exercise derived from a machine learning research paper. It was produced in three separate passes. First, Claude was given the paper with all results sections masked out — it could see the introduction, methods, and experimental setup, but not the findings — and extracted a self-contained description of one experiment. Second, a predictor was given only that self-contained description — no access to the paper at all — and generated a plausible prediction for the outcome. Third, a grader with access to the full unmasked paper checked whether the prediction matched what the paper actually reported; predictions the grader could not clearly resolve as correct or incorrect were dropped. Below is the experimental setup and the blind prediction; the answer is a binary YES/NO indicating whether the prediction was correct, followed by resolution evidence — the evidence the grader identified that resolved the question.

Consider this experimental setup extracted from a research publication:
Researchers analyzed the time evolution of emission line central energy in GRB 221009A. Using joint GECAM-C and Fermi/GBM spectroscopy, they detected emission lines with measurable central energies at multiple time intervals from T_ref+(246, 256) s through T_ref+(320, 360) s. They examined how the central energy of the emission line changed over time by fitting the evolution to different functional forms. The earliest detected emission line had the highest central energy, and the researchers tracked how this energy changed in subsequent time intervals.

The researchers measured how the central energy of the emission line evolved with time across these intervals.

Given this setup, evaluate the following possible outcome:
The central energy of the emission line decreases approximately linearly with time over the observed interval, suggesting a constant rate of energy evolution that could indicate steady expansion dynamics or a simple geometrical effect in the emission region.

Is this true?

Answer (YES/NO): NO